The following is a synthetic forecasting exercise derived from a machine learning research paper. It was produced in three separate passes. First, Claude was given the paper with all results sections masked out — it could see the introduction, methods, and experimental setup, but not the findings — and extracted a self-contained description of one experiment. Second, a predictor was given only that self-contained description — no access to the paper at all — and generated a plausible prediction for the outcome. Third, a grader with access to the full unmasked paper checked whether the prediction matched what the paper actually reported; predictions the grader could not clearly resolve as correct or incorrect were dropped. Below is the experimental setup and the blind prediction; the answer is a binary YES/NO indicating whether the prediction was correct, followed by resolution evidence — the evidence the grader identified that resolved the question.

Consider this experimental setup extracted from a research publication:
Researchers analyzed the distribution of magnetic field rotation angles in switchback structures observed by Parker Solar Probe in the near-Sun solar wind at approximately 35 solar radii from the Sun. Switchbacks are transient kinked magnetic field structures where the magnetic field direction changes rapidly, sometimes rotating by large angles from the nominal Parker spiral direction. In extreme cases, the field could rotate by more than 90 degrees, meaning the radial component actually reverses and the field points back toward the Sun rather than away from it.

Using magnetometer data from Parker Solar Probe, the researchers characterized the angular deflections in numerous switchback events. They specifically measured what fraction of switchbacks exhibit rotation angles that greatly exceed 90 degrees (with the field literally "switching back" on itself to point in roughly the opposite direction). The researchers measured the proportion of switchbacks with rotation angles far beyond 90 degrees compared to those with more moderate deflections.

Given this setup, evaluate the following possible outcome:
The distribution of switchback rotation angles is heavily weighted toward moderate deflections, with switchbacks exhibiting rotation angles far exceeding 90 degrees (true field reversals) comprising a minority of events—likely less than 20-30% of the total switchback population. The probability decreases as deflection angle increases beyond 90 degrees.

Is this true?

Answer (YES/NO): YES